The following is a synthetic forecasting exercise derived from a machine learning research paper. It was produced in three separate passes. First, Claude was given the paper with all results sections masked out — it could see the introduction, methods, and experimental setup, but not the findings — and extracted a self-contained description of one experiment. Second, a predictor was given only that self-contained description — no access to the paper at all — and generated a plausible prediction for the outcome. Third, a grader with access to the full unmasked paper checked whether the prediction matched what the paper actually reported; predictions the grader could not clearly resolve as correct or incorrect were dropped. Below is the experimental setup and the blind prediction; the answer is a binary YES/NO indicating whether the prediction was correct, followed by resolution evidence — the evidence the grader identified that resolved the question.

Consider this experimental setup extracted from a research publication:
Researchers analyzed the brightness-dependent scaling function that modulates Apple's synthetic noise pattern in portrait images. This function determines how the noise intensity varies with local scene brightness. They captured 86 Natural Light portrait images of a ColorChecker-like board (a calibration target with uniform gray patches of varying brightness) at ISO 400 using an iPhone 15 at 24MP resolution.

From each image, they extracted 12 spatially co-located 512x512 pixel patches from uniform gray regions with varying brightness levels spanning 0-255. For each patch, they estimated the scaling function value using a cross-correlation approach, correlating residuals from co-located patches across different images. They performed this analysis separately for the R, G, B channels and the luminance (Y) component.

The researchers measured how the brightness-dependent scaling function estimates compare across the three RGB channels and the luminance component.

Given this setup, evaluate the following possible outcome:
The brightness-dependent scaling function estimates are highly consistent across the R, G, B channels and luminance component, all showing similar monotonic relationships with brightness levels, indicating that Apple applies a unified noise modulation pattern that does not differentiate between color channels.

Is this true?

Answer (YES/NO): YES